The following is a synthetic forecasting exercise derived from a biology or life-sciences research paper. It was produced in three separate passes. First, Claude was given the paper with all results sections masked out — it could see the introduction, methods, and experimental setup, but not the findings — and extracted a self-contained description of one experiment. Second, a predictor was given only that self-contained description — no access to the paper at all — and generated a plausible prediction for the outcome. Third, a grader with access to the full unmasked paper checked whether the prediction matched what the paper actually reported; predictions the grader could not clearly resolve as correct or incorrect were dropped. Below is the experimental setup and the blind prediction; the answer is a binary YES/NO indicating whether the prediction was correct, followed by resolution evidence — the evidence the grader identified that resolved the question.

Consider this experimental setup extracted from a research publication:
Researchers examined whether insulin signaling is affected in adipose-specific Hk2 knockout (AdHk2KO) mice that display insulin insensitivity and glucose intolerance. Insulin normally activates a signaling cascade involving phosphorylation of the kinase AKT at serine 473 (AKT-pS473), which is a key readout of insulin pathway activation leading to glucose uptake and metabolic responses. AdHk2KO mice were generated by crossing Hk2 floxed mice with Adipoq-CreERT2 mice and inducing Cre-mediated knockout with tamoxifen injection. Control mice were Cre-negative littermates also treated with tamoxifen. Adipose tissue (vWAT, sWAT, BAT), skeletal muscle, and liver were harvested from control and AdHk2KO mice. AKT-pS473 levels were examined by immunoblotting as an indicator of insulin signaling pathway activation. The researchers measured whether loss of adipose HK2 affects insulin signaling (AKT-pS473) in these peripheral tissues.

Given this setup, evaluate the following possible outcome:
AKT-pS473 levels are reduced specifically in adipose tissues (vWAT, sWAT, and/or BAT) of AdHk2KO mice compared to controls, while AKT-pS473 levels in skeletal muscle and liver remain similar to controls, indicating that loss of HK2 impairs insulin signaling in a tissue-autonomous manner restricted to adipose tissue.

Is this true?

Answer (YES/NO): NO